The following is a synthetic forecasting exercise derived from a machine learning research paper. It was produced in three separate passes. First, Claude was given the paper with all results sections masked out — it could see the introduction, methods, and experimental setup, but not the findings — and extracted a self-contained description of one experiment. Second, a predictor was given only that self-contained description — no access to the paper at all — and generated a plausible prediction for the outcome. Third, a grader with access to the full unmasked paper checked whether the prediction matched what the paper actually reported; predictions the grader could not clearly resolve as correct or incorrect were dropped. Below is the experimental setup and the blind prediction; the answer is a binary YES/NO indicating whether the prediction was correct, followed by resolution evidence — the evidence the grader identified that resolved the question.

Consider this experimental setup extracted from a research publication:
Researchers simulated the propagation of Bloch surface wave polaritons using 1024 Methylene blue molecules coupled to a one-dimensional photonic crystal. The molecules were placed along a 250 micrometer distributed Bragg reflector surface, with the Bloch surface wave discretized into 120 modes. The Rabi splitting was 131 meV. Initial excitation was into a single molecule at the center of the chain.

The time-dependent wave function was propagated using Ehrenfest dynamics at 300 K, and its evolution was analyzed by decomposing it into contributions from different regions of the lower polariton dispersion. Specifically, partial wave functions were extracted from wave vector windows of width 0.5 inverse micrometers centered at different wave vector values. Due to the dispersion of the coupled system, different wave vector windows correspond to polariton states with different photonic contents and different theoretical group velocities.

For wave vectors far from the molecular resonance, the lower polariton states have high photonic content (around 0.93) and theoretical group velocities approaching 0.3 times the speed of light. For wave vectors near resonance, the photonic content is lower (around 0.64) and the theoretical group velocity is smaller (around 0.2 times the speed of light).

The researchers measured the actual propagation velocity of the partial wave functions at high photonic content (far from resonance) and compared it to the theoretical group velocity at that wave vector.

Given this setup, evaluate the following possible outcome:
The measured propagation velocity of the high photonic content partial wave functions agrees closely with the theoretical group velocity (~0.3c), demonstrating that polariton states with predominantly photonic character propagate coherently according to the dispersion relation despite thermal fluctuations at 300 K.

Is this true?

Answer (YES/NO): YES